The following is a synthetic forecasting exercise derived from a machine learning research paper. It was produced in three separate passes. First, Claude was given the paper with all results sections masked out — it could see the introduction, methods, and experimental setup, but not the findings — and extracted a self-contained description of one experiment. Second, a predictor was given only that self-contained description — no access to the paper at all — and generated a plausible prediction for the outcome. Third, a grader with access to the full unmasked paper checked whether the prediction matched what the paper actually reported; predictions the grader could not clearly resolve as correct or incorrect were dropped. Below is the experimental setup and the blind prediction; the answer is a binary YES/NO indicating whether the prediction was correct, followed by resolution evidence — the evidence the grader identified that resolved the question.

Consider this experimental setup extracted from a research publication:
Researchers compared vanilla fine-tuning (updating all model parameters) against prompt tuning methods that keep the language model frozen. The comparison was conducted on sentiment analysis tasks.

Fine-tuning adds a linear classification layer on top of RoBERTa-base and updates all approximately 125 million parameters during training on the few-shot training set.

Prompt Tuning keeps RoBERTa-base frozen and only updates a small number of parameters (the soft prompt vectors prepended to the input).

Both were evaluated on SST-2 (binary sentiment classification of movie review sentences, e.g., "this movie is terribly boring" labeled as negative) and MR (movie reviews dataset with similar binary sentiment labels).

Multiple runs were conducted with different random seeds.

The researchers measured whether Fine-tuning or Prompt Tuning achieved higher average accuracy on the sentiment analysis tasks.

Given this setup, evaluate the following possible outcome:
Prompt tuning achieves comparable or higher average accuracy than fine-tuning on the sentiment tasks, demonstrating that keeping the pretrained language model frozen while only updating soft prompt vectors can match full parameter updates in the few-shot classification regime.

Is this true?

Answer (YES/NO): NO